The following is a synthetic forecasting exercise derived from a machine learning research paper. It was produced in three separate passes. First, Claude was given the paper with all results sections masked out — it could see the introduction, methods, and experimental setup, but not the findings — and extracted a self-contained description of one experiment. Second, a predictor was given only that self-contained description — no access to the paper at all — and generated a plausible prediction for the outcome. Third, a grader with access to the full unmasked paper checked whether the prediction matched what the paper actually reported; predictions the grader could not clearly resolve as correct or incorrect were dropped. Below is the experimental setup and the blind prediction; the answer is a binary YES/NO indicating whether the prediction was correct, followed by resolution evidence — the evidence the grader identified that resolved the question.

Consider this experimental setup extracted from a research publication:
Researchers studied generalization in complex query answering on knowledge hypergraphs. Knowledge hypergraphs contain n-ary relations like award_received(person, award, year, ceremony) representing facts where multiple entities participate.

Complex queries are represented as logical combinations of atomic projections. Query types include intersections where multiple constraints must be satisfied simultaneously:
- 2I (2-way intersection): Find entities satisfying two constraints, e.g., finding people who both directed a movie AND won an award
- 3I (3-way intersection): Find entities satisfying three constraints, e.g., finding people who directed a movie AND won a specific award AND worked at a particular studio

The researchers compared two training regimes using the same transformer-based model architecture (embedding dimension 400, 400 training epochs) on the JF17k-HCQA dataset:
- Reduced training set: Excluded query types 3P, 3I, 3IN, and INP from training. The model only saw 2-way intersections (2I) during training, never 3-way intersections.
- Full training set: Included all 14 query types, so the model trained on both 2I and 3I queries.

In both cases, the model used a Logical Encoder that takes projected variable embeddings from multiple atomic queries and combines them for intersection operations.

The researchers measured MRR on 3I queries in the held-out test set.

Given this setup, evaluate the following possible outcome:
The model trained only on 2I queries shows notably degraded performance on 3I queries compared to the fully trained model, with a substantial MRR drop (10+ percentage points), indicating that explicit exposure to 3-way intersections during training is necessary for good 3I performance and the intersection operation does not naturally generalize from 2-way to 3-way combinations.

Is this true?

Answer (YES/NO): YES